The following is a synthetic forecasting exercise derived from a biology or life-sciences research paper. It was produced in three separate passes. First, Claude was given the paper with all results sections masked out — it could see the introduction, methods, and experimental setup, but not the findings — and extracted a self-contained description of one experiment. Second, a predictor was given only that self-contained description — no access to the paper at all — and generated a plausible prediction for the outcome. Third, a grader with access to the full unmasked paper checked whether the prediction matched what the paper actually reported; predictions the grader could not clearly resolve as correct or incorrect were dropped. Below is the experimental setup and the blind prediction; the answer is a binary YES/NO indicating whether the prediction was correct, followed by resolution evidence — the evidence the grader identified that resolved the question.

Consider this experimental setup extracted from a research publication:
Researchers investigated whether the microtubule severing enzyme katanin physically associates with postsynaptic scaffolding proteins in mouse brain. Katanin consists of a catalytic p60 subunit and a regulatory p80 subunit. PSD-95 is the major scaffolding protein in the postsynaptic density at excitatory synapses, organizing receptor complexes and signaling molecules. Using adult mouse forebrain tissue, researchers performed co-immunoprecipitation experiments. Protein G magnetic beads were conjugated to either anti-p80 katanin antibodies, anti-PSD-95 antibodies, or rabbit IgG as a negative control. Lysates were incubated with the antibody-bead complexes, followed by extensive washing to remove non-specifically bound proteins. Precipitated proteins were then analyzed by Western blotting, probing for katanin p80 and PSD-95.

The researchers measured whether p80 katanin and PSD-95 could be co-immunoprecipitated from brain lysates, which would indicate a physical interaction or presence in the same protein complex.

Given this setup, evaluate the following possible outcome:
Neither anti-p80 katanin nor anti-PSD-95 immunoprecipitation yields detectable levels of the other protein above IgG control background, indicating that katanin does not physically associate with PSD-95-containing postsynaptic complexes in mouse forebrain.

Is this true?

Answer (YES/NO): NO